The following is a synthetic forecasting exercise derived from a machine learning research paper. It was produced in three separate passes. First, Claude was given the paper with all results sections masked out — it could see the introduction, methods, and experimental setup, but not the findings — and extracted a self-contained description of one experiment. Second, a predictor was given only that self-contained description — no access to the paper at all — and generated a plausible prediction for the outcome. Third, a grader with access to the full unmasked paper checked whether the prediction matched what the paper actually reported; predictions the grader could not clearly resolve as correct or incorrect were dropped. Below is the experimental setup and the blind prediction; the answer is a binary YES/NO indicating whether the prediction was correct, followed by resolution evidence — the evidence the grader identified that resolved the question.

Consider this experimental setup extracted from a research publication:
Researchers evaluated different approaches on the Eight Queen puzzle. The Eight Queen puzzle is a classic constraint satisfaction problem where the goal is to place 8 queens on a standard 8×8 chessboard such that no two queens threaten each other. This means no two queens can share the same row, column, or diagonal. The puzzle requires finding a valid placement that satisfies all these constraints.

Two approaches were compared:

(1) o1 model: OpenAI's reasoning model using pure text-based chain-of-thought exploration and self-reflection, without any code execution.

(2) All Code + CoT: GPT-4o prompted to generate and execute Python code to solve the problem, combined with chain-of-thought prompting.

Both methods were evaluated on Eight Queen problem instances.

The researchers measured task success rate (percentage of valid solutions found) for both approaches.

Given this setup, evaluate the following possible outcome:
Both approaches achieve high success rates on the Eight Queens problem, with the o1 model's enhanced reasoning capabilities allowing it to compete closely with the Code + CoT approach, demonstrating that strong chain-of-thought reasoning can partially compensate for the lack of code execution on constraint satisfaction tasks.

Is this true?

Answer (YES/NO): NO